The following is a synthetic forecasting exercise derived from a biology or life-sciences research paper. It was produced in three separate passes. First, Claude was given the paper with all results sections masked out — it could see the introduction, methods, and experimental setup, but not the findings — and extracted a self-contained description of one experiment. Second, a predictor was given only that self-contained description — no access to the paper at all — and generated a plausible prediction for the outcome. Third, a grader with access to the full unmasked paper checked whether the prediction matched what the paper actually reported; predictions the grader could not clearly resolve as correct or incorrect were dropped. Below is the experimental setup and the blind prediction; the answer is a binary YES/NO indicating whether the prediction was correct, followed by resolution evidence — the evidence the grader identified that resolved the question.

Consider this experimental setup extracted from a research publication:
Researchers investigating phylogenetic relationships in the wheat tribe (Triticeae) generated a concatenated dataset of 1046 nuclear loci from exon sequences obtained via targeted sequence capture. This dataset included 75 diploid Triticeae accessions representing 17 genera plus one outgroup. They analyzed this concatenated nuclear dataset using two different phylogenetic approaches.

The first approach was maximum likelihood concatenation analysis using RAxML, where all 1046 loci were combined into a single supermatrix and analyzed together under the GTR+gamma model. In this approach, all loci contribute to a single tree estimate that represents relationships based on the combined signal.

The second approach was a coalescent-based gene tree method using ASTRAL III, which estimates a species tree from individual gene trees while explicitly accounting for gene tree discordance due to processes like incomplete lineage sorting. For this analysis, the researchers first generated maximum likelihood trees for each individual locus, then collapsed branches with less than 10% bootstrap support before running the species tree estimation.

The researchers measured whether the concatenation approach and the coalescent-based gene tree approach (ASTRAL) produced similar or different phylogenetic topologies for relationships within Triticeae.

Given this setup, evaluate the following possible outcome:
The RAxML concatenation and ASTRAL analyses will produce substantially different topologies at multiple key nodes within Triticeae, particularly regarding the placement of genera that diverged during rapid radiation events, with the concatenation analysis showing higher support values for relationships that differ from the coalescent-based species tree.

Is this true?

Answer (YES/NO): NO